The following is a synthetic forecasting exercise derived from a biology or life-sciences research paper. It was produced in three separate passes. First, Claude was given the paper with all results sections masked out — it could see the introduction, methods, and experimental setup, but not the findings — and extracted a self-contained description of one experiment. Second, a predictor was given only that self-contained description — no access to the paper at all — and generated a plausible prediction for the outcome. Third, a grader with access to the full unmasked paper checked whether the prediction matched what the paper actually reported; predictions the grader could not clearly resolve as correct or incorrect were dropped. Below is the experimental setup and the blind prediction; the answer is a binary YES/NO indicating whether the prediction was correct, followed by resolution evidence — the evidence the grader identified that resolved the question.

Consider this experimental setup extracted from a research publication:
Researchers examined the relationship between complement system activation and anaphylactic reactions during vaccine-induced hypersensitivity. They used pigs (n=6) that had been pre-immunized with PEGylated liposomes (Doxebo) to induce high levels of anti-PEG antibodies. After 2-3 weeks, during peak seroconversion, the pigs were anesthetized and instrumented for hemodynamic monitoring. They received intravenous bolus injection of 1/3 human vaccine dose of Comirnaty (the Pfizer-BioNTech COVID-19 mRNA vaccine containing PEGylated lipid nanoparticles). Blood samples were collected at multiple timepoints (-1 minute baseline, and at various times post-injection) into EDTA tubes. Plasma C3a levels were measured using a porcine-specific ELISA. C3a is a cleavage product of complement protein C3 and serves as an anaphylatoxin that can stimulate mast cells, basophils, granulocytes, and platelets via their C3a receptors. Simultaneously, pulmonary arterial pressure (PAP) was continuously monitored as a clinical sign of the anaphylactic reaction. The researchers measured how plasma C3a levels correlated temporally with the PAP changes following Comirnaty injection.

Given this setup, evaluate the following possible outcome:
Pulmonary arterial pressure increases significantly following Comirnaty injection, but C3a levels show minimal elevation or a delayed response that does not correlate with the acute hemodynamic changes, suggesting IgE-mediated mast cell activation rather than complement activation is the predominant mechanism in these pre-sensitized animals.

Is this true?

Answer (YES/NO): NO